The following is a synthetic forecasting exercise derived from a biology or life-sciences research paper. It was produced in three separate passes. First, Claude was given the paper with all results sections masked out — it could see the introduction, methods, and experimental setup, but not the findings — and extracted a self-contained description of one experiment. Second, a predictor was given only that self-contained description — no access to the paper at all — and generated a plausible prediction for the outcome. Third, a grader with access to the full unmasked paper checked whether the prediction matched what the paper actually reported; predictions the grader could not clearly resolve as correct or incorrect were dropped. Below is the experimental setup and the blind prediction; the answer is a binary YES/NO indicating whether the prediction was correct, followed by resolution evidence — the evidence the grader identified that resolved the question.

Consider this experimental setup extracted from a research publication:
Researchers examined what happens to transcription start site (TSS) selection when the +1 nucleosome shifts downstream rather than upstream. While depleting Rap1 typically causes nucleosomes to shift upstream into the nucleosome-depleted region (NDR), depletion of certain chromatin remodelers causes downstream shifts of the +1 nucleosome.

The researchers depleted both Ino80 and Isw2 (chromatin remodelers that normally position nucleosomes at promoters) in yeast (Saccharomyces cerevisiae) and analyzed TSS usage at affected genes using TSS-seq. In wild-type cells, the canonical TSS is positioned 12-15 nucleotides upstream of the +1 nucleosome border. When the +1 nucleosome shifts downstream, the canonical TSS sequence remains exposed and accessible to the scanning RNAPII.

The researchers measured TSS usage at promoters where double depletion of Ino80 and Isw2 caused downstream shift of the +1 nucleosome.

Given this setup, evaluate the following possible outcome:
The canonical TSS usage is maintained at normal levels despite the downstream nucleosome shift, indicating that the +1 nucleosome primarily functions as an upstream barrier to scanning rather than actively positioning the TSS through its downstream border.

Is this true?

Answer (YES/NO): NO